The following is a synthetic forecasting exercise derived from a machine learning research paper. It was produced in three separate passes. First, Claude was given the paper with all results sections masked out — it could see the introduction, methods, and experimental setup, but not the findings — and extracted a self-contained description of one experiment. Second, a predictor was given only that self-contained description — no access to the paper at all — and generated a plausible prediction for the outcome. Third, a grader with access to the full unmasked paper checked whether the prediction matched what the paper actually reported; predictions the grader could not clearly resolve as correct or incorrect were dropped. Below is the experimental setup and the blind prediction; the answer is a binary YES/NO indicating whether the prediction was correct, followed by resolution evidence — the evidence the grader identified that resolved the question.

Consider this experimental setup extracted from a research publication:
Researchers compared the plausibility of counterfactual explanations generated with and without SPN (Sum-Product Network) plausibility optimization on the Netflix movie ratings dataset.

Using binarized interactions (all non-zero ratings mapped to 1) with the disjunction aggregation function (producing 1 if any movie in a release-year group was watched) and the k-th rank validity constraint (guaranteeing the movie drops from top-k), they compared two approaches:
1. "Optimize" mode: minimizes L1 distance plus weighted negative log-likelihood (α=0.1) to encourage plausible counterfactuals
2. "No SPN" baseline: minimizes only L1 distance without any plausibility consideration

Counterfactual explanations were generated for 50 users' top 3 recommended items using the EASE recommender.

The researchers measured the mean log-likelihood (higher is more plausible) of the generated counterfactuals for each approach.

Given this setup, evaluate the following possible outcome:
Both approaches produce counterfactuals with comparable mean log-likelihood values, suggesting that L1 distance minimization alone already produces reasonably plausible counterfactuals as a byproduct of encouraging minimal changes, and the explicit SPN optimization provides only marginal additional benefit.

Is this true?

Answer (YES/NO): YES